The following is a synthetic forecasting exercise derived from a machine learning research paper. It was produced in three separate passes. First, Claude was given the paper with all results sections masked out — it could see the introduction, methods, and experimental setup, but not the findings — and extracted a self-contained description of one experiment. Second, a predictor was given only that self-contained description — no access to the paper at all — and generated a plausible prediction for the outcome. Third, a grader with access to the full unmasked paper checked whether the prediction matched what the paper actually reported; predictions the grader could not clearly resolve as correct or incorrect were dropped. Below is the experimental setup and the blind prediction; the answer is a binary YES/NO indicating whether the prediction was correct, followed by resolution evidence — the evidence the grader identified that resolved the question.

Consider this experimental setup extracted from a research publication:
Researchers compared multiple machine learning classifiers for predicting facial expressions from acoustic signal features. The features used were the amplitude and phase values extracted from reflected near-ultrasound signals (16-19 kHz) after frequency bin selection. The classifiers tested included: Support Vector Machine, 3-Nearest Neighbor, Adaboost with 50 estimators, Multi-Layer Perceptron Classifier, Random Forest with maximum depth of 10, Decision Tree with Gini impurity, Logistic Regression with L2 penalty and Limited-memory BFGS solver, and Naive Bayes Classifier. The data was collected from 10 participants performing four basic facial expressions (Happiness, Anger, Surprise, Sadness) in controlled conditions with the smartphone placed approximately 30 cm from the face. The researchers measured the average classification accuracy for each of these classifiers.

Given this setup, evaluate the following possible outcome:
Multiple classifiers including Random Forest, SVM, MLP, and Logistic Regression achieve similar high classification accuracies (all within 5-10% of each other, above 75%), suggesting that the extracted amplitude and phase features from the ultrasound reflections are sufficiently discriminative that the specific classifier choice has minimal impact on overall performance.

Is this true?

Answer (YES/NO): NO